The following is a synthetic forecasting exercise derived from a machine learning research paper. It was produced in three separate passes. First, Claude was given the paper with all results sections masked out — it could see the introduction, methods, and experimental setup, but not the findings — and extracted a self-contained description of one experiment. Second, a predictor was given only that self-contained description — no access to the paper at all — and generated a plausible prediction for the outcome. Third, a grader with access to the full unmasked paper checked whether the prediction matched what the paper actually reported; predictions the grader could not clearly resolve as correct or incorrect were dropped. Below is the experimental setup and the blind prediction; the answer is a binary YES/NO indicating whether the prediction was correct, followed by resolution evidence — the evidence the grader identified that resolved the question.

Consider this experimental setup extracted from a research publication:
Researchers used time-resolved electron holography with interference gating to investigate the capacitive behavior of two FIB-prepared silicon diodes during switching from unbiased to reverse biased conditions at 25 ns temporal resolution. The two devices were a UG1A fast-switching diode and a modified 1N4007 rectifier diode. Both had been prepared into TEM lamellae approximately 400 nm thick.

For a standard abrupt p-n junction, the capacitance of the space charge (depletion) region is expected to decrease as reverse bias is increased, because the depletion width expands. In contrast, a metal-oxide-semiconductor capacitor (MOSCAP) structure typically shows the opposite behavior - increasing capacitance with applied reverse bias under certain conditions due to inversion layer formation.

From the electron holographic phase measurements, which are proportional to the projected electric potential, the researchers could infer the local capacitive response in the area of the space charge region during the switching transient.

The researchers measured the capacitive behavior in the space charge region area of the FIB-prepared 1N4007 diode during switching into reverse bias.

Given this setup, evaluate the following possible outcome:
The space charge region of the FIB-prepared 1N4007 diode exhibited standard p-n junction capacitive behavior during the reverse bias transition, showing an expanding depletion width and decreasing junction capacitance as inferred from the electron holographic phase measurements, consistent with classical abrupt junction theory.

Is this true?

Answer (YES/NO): NO